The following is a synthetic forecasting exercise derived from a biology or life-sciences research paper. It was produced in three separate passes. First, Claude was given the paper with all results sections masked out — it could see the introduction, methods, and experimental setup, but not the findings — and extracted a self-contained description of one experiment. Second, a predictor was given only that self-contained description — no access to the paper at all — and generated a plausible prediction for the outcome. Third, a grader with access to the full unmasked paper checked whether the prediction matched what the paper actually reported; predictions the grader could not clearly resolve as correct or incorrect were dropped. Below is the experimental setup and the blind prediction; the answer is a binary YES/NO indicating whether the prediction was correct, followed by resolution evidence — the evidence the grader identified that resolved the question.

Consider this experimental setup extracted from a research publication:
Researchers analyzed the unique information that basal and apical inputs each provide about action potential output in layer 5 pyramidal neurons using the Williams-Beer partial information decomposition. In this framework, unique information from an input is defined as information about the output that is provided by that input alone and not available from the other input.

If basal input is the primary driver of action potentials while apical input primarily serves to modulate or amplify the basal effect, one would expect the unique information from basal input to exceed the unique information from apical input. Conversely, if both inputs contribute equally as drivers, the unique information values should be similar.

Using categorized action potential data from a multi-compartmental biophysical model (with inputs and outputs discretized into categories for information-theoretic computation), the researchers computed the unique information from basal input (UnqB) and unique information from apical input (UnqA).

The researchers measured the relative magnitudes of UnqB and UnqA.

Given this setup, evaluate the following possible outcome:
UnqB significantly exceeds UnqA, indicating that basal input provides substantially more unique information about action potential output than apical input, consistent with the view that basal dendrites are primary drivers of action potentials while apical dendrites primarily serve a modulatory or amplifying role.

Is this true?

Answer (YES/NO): YES